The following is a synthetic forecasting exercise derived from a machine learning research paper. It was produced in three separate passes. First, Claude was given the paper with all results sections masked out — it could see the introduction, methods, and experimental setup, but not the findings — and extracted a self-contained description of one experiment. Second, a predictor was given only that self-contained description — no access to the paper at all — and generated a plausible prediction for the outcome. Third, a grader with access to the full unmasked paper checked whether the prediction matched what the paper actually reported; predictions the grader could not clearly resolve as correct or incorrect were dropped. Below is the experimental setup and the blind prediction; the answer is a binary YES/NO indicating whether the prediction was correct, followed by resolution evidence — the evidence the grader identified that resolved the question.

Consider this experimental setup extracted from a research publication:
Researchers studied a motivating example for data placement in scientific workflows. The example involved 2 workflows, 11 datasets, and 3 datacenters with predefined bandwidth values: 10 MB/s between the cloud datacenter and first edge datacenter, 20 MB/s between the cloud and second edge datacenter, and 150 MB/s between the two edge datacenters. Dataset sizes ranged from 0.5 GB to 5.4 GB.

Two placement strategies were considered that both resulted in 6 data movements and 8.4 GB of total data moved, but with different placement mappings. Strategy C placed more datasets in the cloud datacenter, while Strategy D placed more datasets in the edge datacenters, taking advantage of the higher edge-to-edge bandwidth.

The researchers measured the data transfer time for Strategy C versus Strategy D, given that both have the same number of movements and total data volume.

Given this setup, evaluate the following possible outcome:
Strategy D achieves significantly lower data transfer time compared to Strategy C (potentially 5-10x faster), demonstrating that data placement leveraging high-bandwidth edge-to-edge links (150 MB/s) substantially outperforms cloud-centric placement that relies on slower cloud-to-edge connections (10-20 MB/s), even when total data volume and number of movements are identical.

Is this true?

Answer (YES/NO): NO